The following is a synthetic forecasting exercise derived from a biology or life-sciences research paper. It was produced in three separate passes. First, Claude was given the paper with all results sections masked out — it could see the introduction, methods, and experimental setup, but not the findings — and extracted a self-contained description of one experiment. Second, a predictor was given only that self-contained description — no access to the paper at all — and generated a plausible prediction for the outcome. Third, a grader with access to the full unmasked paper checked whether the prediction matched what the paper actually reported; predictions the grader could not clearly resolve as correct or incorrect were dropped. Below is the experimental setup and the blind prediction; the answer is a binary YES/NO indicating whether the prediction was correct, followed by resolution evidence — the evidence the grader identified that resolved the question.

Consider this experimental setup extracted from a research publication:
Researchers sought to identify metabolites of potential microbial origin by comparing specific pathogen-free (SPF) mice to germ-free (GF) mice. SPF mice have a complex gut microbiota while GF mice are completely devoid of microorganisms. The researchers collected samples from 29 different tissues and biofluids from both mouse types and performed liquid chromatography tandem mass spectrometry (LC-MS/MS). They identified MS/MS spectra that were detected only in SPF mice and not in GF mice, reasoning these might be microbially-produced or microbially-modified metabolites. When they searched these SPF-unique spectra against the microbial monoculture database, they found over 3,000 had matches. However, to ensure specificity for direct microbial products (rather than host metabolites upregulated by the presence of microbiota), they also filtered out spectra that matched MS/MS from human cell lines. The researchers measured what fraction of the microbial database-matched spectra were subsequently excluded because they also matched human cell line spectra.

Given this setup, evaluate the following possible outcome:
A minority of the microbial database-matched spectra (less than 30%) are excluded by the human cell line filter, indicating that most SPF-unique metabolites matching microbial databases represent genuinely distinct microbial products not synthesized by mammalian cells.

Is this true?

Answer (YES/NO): YES